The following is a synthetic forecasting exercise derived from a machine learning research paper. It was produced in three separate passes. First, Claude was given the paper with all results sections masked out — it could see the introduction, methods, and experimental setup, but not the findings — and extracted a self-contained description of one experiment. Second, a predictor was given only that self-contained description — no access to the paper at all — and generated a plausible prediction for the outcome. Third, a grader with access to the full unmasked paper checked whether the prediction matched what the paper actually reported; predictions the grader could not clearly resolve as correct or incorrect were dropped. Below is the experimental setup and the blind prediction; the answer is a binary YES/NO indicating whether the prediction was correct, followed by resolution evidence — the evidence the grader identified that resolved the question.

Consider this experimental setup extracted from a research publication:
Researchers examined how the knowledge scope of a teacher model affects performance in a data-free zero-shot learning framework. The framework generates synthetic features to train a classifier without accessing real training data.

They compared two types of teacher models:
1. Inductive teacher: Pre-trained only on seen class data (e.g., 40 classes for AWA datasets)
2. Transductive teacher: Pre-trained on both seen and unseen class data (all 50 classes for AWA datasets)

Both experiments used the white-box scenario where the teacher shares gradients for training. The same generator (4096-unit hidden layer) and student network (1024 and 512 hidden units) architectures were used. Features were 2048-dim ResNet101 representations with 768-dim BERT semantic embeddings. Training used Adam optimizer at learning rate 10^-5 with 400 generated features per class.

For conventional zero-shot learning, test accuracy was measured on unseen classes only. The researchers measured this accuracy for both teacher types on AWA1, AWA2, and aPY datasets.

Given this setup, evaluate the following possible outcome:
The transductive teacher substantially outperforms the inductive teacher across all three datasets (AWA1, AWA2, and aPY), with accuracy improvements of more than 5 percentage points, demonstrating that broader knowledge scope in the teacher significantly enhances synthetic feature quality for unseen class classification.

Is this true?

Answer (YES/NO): YES